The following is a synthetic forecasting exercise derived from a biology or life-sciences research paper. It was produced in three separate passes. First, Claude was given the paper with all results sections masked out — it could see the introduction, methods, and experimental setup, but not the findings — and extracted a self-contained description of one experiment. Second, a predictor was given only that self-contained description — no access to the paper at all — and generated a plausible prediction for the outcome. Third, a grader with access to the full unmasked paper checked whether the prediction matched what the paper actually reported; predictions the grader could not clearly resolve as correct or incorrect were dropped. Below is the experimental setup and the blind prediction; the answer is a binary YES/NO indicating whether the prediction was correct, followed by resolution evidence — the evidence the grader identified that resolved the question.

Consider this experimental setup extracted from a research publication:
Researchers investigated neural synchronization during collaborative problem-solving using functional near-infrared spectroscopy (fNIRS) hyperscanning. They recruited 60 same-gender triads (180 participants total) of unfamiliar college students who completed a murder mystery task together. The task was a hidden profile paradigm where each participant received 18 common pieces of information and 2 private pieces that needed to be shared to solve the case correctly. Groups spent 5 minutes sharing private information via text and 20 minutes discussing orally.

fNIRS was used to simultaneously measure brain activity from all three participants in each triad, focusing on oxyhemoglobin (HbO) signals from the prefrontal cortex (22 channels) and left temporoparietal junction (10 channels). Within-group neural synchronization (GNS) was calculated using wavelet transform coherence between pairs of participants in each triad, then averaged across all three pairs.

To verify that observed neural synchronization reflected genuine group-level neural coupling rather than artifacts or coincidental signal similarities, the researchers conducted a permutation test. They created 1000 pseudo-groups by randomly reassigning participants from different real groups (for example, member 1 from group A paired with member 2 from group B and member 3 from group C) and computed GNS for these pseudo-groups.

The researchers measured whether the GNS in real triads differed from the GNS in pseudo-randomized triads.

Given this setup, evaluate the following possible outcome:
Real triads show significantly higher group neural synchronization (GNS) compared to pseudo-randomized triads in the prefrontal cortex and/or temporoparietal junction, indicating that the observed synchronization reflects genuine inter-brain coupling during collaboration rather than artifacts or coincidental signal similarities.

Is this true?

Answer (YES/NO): YES